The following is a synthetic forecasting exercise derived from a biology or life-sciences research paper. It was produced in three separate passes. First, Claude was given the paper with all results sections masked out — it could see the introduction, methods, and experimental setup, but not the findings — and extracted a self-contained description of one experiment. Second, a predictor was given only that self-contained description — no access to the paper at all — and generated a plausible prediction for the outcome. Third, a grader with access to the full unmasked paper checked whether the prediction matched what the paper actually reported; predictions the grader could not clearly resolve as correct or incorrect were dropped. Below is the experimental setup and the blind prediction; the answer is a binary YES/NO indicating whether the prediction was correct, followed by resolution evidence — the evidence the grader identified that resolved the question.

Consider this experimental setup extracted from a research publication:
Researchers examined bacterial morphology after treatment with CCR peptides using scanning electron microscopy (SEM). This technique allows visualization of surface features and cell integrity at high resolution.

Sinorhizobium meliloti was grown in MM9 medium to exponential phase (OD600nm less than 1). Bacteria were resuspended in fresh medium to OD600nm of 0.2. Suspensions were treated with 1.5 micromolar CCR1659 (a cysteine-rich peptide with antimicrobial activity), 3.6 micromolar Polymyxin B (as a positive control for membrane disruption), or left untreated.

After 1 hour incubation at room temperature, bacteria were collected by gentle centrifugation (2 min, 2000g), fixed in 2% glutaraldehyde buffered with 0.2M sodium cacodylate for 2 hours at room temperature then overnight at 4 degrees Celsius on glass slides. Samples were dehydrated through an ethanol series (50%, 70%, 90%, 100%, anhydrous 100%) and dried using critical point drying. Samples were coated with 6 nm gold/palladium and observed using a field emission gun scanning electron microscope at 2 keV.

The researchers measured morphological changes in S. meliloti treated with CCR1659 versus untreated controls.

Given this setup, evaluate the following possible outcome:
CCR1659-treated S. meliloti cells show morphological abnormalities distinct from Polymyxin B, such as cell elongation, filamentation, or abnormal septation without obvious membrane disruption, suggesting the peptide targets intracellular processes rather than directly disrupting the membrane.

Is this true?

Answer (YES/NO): NO